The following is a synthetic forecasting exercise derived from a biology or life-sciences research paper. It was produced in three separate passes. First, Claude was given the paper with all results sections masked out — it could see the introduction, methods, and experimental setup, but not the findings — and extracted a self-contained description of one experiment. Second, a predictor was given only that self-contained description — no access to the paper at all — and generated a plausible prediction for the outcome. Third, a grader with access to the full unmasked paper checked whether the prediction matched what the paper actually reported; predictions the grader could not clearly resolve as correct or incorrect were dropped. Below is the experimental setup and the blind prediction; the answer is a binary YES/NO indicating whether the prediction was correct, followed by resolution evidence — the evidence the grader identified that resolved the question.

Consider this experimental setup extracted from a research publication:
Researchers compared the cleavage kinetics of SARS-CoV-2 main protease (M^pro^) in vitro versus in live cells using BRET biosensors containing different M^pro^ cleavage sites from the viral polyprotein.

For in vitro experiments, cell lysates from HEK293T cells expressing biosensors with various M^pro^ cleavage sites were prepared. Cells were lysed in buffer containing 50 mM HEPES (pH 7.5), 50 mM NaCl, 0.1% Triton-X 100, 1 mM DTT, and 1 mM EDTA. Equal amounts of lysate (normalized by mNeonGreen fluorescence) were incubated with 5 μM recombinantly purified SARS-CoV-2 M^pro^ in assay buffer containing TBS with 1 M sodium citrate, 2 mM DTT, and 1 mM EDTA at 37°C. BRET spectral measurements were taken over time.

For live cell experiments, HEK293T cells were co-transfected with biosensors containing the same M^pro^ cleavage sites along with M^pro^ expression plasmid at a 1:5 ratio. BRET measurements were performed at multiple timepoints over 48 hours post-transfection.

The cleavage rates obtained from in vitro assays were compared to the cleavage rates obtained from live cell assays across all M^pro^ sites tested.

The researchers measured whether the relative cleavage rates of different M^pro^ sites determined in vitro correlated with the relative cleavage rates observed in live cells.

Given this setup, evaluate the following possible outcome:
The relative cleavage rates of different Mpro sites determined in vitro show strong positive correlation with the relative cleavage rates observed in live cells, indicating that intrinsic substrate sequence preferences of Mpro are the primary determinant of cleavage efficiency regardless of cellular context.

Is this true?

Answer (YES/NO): YES